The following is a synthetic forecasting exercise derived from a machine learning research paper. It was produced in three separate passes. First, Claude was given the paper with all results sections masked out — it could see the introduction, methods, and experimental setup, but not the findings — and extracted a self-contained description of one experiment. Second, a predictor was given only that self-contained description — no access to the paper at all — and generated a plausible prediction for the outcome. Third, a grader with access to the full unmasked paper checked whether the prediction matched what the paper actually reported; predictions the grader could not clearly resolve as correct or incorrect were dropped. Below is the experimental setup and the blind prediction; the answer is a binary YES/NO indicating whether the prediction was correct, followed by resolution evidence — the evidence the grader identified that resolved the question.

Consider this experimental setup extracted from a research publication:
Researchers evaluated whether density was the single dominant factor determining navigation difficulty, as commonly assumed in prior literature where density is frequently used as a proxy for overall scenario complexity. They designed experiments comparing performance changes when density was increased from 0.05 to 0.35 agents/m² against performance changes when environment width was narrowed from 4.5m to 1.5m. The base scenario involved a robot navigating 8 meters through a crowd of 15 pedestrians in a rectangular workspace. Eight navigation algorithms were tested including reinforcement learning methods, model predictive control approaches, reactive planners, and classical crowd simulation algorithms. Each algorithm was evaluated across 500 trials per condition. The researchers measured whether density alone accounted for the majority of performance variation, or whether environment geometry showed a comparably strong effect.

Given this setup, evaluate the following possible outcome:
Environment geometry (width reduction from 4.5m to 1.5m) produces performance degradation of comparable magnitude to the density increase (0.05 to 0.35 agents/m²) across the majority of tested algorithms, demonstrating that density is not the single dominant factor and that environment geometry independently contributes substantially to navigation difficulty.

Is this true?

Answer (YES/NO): NO